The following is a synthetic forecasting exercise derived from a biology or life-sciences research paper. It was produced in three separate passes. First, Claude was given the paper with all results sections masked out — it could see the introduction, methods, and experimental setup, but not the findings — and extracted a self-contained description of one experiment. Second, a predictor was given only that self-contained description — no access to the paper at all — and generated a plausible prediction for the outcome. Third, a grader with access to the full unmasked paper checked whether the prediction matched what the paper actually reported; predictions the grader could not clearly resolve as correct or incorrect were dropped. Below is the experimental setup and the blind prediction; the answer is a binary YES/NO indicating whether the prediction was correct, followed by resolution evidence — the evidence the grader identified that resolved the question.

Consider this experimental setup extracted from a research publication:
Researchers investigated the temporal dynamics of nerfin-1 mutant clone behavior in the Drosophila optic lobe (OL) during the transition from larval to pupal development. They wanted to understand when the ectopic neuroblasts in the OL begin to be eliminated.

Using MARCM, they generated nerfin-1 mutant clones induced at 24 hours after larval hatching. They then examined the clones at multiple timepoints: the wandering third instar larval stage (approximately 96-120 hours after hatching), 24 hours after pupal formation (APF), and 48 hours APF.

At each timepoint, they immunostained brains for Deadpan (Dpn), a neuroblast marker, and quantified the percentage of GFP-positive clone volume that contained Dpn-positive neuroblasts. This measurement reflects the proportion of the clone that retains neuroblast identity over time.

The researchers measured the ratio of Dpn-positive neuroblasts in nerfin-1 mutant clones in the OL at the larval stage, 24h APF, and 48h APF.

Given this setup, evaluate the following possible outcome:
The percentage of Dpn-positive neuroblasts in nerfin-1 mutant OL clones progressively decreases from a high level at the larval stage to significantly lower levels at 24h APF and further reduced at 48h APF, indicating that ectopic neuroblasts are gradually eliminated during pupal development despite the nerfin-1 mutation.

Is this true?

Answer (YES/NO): NO